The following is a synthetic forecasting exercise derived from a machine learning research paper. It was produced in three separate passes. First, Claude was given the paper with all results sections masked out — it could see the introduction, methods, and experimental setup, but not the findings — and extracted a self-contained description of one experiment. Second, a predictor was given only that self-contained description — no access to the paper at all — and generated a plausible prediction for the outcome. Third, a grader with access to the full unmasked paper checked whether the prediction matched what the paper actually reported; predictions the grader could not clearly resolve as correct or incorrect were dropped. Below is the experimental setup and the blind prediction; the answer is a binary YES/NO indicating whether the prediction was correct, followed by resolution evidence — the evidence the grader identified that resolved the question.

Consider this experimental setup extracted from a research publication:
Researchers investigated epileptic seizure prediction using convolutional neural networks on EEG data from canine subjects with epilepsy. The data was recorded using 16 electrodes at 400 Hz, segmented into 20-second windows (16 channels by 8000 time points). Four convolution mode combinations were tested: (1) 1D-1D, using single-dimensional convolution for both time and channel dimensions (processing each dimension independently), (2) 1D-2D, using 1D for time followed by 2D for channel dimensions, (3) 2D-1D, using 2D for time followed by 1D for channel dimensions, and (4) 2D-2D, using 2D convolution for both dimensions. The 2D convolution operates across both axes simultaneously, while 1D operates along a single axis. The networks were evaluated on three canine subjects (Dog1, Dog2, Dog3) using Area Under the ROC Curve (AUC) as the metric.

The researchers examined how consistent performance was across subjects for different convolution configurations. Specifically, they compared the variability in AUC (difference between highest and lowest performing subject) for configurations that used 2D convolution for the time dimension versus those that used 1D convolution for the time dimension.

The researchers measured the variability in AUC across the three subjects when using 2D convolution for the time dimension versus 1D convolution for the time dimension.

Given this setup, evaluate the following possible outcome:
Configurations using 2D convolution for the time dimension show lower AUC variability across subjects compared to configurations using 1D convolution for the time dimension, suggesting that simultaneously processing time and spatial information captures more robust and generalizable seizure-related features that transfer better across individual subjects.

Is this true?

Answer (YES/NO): NO